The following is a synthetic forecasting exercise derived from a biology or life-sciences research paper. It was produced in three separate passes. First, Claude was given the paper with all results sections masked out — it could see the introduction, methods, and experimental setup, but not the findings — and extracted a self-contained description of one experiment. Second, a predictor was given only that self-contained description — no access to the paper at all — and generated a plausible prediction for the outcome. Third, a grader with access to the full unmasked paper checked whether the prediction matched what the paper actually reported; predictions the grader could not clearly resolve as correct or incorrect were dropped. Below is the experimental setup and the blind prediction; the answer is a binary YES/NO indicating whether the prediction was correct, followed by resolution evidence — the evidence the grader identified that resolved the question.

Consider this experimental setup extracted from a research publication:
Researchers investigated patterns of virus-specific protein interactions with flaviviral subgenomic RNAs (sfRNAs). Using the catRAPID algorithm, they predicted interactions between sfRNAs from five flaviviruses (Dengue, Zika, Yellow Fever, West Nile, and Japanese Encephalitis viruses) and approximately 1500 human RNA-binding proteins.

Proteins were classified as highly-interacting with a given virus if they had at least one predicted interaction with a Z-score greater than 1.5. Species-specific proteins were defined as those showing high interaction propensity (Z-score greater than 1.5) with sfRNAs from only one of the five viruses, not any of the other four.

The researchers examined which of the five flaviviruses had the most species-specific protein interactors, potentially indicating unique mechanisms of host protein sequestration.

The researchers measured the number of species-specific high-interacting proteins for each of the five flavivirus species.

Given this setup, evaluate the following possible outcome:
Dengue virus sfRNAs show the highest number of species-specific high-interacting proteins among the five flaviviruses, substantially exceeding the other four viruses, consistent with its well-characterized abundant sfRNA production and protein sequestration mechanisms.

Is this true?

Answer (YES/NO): NO